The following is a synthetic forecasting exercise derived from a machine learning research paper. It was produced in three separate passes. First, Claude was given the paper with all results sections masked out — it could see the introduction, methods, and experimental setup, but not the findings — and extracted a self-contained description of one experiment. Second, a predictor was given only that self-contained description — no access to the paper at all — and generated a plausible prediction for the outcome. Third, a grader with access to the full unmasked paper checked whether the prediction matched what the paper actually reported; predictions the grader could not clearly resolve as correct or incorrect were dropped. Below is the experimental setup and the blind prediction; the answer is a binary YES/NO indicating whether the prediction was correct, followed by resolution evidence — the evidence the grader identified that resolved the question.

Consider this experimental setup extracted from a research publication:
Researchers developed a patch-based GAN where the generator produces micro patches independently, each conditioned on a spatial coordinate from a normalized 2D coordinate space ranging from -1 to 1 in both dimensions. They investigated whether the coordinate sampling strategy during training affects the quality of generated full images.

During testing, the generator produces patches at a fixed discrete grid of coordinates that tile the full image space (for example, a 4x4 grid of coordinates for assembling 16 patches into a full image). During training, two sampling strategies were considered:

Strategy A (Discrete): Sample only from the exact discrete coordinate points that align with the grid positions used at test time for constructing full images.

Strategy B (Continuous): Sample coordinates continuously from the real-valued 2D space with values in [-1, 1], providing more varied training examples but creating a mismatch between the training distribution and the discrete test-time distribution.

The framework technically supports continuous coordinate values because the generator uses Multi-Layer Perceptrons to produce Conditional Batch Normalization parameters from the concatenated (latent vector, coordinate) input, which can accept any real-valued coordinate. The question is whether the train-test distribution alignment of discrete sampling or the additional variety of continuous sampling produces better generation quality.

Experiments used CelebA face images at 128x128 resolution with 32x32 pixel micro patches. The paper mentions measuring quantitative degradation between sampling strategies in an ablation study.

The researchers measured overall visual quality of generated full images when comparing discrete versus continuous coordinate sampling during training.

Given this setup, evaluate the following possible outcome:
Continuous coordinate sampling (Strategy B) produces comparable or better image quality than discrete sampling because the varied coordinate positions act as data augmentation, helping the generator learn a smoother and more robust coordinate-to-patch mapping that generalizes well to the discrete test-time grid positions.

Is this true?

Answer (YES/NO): NO